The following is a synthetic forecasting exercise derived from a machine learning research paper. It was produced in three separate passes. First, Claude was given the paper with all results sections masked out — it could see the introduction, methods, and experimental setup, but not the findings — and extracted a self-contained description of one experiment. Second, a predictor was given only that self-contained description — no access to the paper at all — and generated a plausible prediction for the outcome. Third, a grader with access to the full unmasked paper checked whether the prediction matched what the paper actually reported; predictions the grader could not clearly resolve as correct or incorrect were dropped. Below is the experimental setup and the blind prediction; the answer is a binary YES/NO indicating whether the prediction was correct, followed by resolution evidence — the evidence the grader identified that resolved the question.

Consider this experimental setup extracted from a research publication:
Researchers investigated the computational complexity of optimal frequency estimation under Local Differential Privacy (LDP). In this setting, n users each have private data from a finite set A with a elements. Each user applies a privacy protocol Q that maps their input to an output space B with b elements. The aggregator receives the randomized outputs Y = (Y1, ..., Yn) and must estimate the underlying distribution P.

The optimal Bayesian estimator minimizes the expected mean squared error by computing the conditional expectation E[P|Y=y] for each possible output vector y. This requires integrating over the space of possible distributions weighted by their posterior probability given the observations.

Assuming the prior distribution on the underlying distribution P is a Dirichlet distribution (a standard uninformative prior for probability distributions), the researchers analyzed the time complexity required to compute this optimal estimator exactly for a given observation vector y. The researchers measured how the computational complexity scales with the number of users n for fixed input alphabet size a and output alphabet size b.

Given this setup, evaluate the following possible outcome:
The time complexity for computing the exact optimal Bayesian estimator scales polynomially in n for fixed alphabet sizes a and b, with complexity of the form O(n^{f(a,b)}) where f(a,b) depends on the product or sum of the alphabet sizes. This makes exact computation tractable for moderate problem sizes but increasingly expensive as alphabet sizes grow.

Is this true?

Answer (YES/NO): NO